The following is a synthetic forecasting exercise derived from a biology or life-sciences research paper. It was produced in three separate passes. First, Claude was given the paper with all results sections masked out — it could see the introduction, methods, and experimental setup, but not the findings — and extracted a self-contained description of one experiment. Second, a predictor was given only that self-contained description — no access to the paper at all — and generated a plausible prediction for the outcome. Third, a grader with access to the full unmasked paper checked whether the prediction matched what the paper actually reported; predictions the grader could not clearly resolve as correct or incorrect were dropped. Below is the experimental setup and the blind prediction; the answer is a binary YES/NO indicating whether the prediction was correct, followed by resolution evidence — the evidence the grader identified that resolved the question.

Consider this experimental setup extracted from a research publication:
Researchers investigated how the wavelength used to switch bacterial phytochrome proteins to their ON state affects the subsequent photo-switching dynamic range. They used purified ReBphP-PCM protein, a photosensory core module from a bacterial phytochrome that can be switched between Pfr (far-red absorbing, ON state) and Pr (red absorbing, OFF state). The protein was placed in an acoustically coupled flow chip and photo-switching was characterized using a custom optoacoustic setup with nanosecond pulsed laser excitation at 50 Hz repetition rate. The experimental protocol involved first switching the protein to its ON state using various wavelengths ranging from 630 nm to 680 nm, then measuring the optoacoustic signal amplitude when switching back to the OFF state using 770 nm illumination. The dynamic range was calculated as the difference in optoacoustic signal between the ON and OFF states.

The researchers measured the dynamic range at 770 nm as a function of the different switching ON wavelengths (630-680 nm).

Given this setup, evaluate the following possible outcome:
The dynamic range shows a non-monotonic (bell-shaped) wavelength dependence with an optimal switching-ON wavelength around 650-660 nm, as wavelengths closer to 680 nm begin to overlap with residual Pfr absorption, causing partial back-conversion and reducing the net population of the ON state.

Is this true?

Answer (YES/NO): NO